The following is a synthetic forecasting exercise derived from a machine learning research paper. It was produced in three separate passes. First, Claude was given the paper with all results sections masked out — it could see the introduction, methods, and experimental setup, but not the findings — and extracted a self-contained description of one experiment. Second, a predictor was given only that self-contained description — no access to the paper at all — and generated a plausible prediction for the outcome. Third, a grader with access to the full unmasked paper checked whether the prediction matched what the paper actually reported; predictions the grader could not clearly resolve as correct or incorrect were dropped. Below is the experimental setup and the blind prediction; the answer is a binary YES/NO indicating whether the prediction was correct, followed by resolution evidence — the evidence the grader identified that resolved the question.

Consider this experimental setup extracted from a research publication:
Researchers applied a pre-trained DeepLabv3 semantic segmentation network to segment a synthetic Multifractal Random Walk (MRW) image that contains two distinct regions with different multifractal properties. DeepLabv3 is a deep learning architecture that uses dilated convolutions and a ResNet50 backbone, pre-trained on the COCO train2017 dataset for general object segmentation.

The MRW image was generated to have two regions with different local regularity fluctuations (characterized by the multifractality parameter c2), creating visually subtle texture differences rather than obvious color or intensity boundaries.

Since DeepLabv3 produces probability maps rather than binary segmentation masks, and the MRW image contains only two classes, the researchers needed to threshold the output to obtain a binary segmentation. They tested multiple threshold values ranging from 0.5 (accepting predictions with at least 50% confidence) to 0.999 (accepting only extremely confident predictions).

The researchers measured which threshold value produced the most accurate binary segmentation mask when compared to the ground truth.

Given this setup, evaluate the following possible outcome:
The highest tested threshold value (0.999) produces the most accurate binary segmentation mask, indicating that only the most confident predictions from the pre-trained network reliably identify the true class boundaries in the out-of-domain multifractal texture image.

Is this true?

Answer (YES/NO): YES